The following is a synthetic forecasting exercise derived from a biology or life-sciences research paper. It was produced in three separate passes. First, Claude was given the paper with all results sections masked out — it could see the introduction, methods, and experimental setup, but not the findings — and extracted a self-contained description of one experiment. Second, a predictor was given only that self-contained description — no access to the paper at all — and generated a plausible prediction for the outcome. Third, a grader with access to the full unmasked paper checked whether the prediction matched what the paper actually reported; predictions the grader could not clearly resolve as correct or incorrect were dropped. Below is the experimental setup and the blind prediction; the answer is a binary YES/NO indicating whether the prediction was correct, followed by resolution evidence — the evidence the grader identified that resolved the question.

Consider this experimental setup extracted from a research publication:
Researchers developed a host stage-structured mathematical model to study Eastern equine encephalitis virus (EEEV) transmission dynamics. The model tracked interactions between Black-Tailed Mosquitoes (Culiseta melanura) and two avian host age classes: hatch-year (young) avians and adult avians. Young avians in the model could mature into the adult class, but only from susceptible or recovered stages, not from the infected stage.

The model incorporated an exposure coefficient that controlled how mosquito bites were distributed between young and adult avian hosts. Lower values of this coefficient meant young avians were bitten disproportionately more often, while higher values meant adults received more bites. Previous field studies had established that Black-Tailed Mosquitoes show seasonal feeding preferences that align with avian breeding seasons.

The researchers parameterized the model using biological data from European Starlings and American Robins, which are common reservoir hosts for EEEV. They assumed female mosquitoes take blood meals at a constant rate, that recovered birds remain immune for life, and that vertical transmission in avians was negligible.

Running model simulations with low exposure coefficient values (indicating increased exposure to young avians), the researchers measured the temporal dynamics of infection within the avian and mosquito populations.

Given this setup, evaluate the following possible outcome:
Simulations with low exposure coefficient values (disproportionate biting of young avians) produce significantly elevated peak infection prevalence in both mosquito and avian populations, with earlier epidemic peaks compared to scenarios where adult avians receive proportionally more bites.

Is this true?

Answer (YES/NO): NO